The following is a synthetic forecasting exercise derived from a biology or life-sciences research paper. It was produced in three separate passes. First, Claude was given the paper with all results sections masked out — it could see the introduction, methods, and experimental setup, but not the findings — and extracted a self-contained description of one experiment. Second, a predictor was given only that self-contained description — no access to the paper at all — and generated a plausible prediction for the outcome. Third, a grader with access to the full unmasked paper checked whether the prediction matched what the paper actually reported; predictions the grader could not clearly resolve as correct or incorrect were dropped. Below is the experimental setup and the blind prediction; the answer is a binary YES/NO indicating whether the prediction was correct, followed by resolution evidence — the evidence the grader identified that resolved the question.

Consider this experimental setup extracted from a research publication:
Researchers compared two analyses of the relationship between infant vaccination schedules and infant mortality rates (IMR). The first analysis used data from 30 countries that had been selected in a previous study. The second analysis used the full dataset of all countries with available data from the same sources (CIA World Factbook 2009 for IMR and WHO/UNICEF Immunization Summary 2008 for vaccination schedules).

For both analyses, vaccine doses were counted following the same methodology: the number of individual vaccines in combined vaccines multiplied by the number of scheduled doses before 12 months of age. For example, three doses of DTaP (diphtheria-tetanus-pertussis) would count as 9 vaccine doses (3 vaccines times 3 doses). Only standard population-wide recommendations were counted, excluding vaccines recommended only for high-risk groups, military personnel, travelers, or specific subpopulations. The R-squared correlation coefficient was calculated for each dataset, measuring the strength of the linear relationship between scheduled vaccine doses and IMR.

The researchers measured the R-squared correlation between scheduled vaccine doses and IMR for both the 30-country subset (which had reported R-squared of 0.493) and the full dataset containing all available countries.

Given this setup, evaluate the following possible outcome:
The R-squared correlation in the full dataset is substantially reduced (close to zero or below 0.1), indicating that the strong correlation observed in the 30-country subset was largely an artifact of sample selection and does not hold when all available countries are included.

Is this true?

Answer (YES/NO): YES